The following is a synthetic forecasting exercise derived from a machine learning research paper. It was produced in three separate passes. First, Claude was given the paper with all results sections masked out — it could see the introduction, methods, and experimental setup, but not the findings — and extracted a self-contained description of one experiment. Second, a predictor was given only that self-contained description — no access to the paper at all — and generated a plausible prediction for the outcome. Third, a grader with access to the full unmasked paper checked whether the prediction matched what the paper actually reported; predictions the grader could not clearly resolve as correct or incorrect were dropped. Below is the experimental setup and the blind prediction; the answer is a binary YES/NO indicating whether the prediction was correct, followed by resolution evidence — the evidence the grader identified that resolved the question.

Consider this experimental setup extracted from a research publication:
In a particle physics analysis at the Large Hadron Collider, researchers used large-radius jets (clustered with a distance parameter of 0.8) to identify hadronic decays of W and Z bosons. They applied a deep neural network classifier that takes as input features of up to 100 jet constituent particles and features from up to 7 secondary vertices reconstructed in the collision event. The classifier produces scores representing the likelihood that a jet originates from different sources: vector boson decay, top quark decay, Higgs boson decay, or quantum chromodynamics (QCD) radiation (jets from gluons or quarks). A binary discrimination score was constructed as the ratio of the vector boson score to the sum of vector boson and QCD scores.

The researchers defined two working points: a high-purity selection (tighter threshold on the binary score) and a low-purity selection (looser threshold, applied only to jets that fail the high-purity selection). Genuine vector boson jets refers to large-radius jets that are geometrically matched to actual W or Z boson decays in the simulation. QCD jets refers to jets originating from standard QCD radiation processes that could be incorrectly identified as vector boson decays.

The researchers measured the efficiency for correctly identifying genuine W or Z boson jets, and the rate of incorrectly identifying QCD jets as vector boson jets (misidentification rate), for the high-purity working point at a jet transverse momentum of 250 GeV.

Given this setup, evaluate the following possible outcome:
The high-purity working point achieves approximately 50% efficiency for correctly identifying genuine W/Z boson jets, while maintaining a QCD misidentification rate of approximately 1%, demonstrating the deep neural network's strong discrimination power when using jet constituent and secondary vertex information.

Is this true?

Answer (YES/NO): NO